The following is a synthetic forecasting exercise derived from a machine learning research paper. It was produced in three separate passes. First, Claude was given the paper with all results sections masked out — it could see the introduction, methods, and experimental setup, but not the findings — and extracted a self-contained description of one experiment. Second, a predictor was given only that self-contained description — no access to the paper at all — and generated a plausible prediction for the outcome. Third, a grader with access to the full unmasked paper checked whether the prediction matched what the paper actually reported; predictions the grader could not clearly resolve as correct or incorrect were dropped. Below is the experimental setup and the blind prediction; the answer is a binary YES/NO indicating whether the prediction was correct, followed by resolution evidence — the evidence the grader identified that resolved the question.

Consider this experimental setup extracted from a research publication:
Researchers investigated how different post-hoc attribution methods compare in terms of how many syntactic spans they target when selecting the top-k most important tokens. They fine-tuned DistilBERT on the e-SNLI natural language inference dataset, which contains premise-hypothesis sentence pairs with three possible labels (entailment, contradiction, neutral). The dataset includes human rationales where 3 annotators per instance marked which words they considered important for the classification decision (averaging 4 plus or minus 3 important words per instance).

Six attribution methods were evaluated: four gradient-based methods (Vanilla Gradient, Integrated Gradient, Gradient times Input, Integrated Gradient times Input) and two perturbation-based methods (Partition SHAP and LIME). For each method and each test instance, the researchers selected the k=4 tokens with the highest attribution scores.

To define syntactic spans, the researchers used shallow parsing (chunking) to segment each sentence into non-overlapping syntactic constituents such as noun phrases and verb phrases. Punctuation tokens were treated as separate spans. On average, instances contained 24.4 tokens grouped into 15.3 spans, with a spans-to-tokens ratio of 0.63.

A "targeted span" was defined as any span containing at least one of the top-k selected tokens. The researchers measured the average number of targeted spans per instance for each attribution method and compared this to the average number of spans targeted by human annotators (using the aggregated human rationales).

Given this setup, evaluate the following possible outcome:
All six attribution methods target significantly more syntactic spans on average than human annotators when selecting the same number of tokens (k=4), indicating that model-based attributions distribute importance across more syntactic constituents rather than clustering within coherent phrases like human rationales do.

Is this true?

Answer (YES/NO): NO